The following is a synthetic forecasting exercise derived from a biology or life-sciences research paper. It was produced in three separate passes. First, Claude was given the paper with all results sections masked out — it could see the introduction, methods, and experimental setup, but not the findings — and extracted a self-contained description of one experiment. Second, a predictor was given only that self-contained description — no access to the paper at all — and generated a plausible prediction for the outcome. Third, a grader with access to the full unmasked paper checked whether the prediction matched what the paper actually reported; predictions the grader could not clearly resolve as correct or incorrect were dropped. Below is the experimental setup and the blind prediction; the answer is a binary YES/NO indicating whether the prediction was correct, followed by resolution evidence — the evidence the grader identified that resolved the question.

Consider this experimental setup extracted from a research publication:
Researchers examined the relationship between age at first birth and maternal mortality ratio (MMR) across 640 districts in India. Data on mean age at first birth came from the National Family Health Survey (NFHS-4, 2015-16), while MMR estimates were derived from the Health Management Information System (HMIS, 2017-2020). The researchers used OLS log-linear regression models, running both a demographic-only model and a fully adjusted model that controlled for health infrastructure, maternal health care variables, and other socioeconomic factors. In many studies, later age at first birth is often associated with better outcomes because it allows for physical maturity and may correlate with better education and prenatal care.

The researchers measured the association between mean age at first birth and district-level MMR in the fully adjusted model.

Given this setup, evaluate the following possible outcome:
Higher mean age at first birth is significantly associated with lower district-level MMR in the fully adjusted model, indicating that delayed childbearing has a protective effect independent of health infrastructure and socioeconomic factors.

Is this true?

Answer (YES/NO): NO